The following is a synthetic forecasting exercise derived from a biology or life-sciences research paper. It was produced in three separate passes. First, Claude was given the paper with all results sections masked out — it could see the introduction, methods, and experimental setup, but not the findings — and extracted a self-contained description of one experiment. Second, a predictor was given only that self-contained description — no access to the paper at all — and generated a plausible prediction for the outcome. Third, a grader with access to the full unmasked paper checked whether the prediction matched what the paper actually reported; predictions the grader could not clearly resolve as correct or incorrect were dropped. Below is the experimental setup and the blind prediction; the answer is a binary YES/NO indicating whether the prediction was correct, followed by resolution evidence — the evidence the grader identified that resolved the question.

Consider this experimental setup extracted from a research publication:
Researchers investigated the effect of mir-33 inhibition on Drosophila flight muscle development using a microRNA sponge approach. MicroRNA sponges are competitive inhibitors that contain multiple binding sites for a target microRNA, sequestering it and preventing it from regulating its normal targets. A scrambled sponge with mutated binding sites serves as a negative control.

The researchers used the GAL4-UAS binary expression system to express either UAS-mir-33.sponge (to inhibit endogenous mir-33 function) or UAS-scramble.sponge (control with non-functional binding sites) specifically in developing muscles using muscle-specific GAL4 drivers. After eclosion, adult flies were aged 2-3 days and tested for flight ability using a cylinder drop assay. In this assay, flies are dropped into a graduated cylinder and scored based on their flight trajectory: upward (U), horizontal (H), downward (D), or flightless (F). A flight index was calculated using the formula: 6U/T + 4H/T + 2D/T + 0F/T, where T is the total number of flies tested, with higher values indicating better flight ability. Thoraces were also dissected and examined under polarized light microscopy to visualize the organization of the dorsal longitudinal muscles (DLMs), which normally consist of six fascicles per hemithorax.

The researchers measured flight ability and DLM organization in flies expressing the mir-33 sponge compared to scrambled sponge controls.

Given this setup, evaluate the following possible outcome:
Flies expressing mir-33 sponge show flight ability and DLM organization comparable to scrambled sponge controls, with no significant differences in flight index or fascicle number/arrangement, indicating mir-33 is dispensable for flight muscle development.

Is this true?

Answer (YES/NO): YES